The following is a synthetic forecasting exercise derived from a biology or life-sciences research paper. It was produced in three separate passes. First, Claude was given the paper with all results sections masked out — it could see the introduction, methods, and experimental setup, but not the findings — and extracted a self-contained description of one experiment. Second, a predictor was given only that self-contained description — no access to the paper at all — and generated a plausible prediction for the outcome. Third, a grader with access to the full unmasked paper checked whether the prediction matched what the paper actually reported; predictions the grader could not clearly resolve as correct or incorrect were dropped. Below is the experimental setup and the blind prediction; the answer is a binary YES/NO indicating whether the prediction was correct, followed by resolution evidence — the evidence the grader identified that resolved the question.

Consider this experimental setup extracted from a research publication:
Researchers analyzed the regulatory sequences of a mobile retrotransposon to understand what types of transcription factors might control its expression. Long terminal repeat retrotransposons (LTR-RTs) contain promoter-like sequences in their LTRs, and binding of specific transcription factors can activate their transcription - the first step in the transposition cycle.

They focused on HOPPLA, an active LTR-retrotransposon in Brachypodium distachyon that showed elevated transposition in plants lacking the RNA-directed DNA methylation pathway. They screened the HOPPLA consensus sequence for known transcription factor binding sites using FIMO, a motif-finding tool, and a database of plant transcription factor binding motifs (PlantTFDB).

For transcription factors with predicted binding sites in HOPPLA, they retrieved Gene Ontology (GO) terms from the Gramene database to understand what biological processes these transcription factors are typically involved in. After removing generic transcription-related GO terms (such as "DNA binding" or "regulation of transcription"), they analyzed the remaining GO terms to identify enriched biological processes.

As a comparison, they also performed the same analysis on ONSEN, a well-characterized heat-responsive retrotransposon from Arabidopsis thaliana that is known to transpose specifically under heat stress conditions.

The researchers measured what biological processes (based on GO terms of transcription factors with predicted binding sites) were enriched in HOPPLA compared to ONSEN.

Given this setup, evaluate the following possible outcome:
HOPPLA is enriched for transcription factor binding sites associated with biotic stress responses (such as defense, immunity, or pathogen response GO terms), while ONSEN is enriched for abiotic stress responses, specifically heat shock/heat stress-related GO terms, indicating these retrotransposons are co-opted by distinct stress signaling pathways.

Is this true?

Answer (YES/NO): NO